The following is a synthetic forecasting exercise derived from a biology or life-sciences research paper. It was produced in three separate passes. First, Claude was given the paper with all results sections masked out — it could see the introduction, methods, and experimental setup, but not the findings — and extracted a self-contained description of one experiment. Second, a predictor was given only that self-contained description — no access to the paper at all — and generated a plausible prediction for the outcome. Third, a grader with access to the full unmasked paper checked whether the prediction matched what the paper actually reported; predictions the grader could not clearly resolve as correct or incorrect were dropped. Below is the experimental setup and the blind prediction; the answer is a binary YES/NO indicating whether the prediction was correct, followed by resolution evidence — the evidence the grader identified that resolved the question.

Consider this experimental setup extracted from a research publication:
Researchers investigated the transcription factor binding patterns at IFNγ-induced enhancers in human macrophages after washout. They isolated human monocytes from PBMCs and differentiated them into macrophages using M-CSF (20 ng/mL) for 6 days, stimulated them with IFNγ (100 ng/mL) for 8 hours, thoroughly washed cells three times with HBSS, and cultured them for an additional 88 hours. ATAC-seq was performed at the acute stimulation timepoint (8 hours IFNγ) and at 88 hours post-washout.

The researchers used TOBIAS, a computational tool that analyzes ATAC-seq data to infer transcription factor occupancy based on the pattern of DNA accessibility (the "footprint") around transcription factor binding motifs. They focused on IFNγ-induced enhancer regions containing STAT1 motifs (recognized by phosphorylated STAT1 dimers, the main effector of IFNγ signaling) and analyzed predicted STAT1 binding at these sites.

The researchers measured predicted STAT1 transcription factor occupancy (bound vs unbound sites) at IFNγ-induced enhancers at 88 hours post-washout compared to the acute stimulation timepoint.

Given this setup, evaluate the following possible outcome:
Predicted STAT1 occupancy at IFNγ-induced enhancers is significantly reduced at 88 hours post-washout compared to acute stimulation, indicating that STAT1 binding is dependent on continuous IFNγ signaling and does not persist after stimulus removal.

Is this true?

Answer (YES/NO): NO